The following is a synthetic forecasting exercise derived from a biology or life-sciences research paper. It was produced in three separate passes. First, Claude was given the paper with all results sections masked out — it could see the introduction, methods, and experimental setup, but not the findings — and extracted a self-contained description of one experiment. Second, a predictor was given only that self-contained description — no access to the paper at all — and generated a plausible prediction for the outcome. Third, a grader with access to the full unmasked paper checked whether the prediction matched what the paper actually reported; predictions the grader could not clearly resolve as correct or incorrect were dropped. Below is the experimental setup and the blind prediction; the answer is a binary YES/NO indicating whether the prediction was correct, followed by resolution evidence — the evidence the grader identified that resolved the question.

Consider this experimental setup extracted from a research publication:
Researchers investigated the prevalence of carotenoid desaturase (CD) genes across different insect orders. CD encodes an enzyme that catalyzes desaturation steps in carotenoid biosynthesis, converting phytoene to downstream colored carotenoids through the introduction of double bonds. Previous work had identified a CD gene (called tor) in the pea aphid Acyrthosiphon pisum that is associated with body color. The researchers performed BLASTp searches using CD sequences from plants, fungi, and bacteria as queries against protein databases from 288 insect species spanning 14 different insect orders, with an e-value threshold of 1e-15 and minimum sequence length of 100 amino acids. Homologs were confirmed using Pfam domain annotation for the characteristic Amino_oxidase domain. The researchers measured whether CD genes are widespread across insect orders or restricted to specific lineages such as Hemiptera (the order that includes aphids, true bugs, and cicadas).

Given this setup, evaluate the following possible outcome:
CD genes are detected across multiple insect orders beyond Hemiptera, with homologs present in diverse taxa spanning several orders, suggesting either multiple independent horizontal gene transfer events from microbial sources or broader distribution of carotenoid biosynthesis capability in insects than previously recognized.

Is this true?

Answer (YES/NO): YES